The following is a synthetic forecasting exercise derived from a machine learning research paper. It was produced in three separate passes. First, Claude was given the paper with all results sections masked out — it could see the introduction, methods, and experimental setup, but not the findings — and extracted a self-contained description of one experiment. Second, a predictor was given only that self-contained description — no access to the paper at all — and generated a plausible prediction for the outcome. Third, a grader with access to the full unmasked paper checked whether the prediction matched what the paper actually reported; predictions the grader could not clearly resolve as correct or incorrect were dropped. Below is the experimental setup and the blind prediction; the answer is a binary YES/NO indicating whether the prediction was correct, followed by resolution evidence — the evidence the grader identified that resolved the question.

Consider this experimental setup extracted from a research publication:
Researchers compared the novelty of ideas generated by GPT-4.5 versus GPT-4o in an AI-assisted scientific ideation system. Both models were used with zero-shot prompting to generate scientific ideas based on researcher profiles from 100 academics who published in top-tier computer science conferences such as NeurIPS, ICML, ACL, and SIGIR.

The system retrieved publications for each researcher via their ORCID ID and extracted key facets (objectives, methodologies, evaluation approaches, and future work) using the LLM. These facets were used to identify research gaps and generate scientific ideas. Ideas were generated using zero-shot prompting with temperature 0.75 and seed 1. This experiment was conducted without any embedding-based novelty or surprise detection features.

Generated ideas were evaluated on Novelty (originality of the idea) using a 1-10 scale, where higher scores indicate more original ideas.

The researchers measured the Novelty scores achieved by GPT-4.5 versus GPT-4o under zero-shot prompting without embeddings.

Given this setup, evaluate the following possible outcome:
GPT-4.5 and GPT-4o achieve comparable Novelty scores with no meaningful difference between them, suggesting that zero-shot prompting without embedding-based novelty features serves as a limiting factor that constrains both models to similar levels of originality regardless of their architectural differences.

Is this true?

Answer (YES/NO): NO